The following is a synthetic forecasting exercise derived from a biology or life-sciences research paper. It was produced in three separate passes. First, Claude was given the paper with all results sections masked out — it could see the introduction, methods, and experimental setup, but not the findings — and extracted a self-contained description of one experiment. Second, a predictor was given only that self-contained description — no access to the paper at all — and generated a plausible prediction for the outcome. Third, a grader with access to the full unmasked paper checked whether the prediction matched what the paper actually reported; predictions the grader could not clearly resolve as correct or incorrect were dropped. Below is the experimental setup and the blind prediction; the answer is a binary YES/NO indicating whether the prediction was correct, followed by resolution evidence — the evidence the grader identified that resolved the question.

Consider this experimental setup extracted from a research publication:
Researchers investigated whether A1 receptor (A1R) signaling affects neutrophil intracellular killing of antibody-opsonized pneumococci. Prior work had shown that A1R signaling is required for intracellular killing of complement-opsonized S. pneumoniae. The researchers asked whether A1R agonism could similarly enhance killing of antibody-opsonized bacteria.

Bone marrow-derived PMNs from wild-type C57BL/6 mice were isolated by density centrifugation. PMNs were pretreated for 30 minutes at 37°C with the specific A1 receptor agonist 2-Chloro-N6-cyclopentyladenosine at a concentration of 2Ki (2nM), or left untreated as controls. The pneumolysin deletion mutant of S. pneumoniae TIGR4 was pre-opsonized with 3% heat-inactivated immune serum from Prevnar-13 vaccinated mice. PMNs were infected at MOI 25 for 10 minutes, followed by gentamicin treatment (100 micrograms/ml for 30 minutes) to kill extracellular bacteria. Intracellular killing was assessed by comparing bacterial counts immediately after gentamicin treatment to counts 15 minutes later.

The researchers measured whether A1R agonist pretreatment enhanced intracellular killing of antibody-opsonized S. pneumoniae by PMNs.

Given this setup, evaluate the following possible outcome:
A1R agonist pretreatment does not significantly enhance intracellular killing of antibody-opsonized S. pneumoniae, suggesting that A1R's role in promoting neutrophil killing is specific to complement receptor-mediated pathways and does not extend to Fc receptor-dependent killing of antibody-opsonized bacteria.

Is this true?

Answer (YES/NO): YES